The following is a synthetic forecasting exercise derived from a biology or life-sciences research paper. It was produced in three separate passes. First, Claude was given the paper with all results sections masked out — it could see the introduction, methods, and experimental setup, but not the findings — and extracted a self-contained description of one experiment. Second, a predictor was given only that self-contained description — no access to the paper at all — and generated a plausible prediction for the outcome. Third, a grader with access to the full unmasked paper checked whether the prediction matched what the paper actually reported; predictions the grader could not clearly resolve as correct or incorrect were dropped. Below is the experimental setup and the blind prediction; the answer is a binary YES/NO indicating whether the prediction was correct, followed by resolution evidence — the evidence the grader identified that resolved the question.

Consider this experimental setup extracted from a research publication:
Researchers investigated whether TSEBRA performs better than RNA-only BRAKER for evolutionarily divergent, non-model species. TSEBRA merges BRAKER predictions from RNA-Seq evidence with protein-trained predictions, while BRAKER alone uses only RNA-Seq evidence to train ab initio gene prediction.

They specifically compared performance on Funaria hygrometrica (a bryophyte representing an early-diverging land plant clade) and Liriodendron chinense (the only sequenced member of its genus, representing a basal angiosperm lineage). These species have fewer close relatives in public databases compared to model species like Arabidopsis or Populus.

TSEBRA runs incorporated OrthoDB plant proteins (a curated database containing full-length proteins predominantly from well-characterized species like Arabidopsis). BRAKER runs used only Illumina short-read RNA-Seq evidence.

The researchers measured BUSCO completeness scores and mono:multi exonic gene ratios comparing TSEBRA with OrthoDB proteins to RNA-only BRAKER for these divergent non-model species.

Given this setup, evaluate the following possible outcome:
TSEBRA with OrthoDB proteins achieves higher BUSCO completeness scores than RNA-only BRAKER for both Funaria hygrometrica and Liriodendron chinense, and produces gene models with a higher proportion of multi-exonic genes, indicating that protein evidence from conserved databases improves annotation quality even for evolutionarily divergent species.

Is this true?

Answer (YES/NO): NO